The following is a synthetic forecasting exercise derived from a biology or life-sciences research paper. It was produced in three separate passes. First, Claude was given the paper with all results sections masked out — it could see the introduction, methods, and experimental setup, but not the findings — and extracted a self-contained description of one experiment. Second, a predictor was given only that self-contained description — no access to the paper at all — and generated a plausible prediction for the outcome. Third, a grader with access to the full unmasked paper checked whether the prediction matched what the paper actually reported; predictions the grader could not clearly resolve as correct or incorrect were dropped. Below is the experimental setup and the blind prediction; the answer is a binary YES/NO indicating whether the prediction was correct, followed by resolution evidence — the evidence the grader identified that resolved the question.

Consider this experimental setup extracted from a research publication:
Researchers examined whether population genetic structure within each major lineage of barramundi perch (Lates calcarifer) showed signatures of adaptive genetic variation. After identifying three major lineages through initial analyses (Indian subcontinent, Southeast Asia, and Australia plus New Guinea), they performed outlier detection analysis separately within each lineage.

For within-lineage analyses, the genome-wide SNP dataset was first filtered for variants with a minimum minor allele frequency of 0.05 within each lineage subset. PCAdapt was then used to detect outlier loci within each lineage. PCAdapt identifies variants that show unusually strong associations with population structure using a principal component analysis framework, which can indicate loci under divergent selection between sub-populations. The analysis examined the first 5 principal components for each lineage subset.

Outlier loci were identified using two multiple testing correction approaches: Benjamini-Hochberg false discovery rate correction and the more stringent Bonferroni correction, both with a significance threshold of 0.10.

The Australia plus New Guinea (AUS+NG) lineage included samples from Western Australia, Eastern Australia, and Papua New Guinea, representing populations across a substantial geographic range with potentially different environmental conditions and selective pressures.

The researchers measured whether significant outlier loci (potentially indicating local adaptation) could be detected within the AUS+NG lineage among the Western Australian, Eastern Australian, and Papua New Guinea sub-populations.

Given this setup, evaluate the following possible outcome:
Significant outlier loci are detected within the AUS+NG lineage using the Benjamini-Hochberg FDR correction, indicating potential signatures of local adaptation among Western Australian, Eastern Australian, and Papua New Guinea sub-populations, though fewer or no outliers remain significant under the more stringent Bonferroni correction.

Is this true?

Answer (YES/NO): YES